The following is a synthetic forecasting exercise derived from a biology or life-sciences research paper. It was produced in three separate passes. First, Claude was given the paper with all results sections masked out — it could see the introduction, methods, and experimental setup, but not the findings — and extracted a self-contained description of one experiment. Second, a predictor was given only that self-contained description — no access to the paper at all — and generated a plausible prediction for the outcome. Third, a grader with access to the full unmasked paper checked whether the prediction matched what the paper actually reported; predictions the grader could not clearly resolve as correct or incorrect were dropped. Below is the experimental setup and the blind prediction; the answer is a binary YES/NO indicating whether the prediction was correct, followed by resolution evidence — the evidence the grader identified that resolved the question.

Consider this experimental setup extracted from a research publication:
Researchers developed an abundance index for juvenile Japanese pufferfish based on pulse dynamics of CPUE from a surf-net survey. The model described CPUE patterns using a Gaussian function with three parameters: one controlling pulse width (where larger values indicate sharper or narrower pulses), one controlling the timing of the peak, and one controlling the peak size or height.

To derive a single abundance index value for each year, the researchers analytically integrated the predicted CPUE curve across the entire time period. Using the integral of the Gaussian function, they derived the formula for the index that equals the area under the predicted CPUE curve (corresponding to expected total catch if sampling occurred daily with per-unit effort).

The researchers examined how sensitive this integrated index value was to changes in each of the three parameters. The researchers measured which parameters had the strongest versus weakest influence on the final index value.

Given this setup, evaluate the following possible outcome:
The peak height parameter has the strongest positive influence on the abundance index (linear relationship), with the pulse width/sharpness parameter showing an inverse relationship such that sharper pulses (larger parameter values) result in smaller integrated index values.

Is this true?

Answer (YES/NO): NO